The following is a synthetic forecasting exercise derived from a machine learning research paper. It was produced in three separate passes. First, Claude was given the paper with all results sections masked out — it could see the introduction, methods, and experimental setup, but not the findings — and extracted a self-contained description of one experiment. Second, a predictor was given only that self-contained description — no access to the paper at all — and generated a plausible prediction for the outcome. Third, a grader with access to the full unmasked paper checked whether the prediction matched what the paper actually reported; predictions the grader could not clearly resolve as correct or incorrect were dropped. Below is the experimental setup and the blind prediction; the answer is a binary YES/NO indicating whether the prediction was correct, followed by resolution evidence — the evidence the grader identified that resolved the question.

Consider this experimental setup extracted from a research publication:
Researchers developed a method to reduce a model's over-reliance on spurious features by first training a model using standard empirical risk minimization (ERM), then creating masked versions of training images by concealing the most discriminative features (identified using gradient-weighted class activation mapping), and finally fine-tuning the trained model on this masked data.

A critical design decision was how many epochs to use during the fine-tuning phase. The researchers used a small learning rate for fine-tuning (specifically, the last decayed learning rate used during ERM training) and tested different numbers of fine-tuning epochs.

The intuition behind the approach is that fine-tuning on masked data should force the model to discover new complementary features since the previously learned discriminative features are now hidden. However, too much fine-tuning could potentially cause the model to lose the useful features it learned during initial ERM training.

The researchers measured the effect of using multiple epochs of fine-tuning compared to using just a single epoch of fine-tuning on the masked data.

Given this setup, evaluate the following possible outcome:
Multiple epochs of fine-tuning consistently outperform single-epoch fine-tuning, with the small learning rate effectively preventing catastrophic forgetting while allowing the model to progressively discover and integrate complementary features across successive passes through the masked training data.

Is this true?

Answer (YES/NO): NO